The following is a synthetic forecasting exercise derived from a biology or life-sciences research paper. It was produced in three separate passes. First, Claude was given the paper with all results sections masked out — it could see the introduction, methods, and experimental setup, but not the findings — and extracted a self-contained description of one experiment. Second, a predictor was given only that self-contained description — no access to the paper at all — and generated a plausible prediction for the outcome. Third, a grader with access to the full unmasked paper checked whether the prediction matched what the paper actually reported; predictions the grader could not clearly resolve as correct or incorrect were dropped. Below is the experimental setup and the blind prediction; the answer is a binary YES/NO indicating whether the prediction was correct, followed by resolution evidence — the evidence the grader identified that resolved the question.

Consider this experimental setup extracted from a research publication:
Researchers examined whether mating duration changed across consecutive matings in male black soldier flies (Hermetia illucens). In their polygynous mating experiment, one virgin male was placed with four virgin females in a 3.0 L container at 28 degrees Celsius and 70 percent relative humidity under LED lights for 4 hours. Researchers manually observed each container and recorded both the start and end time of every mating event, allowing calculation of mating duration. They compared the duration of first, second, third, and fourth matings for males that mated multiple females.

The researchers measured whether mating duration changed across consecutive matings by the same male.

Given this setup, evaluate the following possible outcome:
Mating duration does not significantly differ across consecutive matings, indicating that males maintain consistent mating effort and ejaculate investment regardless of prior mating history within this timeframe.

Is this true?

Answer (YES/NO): NO